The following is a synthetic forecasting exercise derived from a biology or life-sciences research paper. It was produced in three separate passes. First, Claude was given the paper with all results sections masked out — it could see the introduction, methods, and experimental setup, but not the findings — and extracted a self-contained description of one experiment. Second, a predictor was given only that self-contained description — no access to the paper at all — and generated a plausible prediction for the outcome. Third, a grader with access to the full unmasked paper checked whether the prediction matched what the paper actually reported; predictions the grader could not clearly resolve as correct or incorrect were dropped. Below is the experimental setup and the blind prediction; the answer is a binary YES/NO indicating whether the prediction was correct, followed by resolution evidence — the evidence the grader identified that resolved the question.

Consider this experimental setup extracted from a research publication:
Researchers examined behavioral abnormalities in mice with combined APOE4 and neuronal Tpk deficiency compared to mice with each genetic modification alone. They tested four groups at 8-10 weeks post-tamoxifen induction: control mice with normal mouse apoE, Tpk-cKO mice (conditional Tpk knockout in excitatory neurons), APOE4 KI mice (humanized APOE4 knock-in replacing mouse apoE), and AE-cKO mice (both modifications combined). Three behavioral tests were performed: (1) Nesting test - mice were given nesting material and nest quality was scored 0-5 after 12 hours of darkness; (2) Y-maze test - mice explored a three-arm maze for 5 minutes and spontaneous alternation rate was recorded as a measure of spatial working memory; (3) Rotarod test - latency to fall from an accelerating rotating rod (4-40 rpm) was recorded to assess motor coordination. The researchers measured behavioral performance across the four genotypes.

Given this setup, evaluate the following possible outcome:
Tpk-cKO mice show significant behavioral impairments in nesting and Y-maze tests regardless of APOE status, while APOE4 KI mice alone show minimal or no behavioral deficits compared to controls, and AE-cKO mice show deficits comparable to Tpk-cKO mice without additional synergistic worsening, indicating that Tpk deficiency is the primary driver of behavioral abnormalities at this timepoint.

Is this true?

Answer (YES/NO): NO